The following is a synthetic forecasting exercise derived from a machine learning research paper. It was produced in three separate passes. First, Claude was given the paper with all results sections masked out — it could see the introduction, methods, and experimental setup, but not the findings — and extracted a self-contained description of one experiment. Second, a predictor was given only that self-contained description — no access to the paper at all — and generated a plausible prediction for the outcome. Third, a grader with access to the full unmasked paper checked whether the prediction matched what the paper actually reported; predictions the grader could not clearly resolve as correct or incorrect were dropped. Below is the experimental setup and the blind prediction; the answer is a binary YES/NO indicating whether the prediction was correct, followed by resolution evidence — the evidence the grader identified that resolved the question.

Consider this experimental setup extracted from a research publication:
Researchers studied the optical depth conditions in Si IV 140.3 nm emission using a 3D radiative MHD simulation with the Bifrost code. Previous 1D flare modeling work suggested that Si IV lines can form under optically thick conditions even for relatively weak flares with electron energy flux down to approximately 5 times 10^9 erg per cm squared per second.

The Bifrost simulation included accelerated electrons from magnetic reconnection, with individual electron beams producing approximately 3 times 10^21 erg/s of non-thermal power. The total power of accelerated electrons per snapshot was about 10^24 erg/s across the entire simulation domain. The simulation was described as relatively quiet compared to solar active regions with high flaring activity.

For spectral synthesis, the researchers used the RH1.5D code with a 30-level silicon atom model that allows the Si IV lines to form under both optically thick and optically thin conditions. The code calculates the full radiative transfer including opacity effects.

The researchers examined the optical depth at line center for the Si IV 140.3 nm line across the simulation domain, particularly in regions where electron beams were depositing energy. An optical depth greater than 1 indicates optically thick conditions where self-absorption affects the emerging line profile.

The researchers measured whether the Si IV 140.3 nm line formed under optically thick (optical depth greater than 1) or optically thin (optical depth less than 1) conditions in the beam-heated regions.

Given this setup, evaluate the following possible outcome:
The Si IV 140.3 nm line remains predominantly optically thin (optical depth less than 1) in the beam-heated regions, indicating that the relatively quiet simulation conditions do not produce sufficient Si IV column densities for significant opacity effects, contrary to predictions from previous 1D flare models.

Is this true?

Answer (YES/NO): NO